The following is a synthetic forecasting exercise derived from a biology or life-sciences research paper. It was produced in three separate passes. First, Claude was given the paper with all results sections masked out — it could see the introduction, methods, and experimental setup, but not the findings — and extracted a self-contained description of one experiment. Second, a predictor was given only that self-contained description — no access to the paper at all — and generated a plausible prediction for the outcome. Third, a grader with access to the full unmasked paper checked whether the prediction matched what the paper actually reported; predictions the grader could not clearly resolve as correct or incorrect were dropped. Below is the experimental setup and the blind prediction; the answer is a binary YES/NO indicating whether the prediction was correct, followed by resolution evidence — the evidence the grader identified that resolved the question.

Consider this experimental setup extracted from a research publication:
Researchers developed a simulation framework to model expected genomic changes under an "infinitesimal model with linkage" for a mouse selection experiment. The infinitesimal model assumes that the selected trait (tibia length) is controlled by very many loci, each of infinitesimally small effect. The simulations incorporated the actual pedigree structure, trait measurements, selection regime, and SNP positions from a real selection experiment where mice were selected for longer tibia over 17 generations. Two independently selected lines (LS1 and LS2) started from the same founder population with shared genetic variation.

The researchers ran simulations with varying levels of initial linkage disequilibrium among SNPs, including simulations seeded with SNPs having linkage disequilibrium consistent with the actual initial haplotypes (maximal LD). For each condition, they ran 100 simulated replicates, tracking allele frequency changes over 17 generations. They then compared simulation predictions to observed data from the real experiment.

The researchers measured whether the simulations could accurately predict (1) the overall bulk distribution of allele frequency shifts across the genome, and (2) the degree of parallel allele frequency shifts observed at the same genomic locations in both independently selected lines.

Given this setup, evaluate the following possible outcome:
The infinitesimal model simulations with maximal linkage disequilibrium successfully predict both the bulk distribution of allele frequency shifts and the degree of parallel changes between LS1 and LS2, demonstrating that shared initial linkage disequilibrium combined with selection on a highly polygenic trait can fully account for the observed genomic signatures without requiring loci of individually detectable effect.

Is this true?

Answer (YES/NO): NO